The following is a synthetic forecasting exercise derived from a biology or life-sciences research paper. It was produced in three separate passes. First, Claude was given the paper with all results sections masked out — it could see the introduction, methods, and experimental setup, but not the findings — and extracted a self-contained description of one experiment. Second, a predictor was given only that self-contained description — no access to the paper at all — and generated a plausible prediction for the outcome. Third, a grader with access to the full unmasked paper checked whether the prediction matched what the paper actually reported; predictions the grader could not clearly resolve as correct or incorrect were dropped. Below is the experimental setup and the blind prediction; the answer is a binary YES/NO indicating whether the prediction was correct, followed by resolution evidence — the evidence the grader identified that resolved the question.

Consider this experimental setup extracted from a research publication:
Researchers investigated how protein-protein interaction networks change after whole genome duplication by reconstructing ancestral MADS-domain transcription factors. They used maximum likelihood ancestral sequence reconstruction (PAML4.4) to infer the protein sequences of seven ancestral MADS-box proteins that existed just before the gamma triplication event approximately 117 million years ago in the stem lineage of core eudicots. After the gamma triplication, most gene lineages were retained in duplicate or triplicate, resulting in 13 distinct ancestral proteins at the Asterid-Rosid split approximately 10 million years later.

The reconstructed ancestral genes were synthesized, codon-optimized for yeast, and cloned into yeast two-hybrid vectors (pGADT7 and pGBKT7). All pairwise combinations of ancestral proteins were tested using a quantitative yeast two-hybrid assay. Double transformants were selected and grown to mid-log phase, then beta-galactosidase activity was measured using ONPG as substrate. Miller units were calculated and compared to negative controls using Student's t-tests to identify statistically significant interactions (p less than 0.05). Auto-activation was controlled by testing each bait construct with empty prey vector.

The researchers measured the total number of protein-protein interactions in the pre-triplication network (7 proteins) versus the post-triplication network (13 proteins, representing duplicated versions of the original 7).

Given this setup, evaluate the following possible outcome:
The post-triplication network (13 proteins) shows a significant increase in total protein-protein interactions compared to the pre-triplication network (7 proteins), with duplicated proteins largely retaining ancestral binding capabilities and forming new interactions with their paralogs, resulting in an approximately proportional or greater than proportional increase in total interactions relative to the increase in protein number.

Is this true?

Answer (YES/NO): YES